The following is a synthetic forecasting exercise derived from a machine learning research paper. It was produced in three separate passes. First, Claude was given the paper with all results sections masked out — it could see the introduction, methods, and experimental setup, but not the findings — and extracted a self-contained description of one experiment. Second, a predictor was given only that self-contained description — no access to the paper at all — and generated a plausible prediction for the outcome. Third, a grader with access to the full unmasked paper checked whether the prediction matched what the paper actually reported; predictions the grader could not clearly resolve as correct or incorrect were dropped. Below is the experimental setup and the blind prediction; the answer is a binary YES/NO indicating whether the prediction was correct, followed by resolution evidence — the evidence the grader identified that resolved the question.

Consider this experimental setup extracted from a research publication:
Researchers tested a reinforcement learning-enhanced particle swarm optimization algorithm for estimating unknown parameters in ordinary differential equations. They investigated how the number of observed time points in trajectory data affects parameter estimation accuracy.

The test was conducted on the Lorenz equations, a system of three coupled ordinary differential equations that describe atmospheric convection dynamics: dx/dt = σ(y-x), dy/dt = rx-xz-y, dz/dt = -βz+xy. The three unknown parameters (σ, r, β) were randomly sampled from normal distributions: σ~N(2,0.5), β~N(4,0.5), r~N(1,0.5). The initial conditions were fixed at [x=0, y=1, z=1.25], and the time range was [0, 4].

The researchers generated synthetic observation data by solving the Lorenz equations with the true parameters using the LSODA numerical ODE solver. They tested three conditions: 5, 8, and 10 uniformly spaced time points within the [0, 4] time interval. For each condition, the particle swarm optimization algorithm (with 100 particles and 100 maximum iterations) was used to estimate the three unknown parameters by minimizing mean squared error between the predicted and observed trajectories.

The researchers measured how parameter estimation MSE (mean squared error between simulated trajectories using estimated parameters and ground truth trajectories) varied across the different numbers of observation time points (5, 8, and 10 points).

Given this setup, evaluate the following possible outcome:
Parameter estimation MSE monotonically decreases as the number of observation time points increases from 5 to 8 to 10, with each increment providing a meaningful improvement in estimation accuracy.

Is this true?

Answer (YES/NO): YES